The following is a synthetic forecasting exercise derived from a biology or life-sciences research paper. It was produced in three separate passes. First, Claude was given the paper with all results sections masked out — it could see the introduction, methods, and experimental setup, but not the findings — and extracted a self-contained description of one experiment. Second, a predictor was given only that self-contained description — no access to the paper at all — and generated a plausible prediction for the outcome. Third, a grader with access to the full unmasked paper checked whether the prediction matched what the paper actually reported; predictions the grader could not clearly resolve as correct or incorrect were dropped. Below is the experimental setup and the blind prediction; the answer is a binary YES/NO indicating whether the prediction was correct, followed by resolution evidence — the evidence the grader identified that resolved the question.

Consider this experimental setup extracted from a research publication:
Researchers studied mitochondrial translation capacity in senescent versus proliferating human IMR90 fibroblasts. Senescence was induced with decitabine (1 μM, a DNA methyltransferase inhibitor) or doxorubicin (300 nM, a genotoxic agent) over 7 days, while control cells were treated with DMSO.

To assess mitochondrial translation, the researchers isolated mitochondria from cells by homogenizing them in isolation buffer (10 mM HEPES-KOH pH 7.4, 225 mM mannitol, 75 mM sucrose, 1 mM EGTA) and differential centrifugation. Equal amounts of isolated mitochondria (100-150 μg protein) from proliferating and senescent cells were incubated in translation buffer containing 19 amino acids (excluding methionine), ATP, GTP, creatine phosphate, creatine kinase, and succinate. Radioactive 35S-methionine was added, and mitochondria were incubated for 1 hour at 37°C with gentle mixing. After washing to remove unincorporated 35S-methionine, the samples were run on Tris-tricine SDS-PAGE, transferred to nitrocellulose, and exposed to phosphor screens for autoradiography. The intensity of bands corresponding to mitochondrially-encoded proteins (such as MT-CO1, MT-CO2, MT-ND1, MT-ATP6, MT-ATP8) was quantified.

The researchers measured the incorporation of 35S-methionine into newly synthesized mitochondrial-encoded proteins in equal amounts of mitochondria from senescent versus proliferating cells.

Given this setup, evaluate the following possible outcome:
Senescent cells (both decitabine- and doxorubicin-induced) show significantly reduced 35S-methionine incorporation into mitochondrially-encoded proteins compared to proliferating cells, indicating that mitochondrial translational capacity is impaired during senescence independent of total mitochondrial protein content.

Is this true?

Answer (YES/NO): YES